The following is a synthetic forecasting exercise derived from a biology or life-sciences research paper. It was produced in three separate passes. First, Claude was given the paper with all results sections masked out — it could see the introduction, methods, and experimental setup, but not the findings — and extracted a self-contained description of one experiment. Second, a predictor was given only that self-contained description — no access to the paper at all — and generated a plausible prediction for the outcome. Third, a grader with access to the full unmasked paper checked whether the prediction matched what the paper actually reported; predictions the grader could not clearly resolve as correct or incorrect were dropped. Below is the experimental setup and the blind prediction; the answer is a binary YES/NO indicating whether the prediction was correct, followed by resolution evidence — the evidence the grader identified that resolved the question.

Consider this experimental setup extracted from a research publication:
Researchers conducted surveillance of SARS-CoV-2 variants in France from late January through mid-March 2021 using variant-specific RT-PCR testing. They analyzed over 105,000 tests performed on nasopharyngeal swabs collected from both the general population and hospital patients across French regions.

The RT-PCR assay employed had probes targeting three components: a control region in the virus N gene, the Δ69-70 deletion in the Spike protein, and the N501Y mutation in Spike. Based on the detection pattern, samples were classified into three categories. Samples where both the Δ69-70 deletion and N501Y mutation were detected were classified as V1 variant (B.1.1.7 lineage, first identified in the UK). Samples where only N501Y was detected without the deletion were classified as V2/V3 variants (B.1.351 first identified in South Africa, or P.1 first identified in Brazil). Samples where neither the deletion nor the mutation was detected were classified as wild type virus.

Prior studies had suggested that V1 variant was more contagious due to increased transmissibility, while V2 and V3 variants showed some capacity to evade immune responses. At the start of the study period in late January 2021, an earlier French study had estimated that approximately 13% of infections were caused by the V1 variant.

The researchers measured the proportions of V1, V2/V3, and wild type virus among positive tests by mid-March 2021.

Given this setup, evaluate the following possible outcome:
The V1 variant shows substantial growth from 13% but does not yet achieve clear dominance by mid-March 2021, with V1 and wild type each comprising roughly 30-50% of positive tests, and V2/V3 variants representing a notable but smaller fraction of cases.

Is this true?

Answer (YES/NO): NO